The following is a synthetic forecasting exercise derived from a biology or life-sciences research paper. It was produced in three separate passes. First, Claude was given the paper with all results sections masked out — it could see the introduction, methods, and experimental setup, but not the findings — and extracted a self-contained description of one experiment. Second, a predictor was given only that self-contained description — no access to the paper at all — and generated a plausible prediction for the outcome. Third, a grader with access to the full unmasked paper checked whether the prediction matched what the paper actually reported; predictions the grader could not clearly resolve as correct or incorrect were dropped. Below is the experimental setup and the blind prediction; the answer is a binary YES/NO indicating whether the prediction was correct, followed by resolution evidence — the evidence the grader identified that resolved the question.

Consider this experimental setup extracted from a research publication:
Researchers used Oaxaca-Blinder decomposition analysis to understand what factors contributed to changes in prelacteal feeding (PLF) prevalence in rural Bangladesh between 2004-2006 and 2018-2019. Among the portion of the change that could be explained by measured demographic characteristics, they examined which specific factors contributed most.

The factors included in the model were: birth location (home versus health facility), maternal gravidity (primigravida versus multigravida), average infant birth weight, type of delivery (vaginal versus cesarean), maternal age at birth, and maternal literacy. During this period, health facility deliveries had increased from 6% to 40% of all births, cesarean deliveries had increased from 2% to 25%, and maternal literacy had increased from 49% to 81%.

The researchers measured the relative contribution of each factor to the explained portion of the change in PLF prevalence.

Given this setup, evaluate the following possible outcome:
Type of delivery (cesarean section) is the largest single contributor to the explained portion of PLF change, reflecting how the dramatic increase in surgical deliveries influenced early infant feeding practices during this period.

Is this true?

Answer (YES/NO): NO